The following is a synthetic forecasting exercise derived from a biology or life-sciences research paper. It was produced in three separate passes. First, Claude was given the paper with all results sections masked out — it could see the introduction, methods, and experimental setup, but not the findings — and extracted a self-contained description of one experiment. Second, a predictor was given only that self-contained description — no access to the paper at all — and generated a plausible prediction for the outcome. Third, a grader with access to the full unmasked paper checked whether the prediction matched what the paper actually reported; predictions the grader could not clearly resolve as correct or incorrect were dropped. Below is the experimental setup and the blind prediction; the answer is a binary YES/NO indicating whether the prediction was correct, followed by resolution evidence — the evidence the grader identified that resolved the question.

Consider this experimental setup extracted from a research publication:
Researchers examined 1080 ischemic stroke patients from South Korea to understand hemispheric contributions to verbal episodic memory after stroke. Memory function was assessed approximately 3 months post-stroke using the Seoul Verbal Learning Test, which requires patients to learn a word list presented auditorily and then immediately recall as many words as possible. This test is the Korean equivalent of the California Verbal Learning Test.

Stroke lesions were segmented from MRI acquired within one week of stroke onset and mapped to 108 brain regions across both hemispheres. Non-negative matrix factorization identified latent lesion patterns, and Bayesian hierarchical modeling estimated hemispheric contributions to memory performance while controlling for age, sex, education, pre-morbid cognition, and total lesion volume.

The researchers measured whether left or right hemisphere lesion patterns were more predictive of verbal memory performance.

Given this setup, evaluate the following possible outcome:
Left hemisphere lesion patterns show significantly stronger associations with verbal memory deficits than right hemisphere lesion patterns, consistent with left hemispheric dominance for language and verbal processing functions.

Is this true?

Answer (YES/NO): YES